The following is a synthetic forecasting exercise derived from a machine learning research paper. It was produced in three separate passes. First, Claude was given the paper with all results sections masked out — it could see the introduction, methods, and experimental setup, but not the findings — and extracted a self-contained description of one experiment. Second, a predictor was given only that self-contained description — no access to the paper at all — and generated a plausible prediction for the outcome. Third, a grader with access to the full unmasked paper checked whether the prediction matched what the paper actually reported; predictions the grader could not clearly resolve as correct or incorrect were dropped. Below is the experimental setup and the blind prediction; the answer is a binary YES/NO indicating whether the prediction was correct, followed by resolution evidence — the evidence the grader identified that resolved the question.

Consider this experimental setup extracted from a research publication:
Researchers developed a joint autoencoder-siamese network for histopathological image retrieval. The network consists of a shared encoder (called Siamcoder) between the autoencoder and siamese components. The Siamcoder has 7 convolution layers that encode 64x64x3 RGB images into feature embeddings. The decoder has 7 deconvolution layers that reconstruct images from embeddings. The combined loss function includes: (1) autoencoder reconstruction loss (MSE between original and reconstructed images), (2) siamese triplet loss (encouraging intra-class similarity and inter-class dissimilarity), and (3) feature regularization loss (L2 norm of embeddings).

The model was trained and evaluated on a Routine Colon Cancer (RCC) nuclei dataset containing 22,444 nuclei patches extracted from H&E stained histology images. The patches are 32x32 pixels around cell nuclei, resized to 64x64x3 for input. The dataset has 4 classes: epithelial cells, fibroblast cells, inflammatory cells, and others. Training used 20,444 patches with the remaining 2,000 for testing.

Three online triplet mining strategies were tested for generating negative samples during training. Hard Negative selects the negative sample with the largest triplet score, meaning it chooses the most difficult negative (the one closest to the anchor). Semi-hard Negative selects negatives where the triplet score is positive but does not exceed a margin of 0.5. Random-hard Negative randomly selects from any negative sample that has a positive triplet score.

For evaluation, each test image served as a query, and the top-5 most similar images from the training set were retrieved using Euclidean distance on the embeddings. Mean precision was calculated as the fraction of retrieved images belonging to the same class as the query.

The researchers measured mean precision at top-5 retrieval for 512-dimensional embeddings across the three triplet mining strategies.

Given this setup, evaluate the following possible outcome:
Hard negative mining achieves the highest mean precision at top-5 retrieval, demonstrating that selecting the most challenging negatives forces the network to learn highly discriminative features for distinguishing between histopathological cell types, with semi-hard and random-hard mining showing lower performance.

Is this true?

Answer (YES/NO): NO